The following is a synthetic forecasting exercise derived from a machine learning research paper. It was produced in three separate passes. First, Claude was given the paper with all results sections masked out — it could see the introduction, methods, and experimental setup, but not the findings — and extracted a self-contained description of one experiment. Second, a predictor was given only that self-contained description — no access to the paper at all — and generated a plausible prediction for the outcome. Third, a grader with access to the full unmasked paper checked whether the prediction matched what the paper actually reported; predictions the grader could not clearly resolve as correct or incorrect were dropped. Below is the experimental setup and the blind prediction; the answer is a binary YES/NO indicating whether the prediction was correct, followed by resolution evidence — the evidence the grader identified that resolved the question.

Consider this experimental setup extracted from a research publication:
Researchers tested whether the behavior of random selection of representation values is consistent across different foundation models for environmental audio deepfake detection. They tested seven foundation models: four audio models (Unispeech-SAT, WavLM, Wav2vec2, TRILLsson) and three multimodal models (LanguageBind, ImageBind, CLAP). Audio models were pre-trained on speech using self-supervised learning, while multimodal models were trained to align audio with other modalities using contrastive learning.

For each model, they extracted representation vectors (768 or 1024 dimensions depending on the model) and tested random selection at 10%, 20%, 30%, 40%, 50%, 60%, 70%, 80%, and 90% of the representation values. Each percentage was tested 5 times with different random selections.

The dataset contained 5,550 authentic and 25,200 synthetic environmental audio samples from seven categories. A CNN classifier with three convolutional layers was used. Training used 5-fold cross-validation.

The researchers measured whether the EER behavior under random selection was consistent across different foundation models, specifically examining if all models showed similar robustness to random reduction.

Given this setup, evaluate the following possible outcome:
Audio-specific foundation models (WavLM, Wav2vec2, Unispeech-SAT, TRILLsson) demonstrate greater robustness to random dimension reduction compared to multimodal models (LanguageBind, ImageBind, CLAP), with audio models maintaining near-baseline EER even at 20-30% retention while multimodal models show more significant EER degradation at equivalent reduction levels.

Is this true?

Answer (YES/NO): NO